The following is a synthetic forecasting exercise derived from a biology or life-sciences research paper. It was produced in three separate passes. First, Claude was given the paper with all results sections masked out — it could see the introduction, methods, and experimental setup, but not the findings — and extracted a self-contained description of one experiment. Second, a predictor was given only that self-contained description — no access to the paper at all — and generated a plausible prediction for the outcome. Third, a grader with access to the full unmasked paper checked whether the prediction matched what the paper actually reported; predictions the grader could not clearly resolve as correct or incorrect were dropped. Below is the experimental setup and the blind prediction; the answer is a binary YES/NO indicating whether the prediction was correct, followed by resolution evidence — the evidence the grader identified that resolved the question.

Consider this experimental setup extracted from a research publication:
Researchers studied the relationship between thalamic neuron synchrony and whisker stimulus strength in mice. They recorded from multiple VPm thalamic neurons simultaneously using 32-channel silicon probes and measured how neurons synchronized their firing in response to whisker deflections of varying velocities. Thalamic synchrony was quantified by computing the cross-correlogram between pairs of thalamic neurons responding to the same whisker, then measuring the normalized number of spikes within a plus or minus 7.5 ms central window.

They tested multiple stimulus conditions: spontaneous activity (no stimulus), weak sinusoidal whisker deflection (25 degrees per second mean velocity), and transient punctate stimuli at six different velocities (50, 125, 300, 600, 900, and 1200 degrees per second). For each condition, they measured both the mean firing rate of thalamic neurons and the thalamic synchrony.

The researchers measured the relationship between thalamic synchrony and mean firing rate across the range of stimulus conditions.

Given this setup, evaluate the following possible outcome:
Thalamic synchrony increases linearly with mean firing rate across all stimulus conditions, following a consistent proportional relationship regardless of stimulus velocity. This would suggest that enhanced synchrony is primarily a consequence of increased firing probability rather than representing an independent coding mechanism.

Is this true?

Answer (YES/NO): NO